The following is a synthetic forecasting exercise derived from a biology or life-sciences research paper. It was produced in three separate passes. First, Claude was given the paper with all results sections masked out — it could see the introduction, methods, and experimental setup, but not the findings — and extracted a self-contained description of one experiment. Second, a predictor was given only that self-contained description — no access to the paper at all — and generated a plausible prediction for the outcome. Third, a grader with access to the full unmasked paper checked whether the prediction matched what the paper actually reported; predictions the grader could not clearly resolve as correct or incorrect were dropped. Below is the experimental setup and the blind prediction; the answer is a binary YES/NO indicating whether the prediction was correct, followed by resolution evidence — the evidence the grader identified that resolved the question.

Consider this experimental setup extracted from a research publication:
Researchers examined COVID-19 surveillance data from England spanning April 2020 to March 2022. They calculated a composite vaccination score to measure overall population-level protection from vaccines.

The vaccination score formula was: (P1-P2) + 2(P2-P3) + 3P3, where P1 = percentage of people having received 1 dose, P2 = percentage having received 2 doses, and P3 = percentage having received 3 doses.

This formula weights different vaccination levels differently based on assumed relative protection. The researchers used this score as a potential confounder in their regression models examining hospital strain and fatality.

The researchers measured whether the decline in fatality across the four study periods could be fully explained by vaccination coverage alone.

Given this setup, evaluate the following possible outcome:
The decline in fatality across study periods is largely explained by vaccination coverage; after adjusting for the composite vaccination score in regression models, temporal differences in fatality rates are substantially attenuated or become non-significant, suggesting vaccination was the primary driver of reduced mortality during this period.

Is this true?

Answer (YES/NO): NO